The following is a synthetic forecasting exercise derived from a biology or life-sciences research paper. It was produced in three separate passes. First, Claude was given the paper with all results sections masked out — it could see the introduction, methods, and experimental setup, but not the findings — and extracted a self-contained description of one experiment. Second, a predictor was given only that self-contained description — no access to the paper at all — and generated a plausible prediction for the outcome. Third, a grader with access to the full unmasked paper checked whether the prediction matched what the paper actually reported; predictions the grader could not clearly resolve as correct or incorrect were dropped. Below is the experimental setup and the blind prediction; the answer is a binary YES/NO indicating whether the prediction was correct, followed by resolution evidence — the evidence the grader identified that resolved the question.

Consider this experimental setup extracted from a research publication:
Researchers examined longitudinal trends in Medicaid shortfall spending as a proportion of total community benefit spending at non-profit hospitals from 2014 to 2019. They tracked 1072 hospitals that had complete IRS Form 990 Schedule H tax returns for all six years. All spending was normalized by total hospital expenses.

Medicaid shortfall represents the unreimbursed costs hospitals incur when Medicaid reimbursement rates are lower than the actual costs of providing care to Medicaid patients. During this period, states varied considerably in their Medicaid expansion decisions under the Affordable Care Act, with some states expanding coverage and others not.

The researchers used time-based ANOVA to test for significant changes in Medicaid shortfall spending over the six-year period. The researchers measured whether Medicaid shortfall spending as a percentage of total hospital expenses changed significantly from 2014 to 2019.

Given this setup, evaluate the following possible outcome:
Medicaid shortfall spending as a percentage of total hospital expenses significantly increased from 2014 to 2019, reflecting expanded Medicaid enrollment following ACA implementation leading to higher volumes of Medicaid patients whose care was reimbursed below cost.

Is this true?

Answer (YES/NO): NO